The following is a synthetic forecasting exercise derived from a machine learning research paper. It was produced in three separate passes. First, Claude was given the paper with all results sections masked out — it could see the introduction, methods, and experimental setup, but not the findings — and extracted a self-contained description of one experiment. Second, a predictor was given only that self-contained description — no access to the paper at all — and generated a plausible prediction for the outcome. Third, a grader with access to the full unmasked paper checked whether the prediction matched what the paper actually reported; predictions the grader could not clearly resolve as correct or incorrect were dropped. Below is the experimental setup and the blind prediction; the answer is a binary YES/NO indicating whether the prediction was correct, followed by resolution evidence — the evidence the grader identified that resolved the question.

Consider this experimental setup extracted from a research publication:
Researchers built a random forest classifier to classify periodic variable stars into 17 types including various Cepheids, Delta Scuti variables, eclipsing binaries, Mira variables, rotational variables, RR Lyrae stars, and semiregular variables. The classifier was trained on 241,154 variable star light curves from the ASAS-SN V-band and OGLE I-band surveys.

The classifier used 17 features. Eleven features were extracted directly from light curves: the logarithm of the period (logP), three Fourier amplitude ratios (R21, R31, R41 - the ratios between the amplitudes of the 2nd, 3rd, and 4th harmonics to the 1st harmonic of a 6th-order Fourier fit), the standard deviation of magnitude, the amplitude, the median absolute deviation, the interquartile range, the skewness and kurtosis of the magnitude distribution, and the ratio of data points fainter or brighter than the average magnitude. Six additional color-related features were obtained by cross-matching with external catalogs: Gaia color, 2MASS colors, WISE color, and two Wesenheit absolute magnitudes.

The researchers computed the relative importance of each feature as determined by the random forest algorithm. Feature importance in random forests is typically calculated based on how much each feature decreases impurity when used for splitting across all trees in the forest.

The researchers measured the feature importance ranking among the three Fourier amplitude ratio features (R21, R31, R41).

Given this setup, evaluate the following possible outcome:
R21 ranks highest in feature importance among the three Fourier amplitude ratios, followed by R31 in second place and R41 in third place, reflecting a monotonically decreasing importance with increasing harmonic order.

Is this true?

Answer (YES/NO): NO